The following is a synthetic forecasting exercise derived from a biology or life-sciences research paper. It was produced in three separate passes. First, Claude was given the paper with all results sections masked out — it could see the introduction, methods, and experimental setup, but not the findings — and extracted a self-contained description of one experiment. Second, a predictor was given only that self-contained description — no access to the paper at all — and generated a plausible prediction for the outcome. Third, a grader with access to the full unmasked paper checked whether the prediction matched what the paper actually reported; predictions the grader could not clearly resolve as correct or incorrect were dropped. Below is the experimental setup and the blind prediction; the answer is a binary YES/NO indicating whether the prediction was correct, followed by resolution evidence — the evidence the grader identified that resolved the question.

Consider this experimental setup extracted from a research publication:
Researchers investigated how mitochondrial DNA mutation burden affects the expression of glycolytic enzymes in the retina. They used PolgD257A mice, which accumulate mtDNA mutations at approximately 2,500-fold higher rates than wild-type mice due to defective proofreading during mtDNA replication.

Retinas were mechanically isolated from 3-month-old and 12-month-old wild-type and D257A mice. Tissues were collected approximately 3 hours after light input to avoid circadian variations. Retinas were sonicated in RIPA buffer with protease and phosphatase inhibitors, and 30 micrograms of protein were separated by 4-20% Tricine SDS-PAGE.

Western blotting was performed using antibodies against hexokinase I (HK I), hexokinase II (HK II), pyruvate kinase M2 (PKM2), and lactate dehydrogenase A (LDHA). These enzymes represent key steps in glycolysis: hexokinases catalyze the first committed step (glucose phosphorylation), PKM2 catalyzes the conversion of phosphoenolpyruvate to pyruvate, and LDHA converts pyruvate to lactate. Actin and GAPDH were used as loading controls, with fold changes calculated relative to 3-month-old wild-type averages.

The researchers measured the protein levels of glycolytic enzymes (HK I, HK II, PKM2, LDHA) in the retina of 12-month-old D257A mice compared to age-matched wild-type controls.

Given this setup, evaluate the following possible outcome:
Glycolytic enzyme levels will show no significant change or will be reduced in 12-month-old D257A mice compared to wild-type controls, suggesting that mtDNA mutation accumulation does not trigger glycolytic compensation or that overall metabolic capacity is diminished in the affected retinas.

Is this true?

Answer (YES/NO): YES